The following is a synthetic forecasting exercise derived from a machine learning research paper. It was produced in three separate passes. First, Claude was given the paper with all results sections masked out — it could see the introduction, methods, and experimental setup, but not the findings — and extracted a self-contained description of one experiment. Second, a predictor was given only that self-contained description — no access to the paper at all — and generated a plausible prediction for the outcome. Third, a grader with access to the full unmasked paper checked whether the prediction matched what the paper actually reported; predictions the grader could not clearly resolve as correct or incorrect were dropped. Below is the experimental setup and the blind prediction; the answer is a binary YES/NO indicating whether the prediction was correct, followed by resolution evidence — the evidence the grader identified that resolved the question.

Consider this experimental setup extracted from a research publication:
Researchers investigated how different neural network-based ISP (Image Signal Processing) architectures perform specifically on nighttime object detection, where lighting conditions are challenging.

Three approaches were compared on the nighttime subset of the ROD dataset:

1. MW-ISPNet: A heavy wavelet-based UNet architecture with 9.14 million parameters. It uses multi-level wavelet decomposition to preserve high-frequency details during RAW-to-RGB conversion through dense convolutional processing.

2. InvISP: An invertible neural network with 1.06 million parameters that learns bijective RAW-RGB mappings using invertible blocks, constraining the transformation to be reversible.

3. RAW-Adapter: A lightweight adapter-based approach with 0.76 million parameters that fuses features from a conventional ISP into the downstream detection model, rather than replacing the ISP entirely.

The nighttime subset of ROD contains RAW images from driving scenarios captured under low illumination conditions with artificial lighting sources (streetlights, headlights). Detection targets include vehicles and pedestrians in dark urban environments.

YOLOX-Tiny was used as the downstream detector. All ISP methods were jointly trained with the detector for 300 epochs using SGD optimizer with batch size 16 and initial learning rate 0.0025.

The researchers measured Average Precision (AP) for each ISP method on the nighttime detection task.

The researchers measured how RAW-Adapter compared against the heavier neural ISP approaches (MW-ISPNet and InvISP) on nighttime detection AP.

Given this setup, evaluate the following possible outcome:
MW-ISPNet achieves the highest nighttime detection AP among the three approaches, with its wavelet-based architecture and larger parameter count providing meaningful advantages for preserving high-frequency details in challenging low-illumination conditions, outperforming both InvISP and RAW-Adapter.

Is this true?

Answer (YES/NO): NO